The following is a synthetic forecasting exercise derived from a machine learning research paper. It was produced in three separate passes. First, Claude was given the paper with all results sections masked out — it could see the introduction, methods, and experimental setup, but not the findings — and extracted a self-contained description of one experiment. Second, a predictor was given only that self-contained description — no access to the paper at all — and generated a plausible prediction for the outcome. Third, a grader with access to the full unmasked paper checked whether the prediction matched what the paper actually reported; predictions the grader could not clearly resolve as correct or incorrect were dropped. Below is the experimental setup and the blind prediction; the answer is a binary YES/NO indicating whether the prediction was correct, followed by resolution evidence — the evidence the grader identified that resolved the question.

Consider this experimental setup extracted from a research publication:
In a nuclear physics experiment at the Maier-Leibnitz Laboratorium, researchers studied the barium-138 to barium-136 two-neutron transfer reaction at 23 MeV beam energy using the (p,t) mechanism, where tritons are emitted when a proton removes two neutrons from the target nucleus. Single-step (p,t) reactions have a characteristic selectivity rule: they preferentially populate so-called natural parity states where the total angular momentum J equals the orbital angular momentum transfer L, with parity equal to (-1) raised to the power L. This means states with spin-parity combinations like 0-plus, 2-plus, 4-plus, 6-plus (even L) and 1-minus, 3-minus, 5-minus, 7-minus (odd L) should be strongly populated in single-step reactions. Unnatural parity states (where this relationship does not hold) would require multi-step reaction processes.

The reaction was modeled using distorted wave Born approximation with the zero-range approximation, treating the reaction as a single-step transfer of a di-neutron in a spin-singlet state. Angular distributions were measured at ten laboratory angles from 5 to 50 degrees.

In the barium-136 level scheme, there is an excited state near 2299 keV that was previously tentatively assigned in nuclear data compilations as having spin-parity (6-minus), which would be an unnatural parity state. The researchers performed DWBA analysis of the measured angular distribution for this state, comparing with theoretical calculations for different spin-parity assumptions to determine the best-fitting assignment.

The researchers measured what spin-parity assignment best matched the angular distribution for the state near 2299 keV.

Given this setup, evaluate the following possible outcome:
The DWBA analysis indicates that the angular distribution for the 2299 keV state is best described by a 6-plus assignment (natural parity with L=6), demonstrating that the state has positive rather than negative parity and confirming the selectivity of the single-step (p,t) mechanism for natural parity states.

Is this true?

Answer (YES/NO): YES